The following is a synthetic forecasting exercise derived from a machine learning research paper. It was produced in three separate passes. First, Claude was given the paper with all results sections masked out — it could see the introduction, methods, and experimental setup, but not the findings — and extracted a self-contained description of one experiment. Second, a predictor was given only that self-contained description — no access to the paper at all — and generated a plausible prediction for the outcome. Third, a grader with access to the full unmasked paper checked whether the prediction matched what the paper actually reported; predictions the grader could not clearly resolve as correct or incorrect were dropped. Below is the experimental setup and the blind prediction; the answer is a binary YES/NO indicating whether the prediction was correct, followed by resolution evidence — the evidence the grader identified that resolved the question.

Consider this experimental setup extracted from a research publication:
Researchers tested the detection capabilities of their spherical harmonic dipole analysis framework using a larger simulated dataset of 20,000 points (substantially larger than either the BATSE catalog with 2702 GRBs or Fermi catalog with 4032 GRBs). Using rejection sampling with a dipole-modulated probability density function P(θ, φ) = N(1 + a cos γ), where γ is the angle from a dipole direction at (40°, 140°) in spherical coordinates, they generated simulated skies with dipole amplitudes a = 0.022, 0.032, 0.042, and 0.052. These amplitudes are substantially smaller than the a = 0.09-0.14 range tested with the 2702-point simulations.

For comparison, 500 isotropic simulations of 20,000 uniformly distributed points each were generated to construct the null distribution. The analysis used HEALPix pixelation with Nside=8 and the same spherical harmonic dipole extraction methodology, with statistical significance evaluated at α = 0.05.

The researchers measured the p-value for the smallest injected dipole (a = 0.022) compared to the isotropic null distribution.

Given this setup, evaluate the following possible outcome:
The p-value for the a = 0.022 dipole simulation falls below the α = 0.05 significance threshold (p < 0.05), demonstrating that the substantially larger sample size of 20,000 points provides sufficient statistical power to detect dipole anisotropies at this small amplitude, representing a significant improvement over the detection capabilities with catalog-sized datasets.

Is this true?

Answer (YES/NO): YES